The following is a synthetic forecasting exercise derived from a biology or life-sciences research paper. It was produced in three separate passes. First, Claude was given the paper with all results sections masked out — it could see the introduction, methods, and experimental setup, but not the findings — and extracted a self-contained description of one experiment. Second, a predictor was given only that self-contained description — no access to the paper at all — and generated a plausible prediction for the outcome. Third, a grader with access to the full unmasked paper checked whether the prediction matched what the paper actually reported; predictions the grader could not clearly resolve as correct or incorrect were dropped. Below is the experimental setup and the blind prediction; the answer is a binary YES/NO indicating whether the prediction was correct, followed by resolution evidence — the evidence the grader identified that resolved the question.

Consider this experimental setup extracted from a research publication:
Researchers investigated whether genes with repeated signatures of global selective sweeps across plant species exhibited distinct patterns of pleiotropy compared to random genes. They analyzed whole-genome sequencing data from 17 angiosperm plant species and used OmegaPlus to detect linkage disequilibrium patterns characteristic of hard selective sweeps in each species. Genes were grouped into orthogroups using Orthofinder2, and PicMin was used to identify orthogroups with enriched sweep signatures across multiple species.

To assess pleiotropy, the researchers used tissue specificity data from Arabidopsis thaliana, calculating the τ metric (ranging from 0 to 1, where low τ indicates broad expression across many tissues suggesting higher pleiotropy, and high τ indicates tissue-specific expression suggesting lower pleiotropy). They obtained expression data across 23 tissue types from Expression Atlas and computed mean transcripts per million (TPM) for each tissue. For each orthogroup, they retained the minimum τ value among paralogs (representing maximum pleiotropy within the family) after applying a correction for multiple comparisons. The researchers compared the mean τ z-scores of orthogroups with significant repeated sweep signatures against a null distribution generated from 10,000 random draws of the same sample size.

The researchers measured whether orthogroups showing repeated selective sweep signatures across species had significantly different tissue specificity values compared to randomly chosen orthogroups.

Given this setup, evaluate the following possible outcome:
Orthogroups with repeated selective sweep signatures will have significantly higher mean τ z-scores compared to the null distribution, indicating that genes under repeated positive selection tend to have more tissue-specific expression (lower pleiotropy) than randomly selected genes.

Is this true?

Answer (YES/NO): YES